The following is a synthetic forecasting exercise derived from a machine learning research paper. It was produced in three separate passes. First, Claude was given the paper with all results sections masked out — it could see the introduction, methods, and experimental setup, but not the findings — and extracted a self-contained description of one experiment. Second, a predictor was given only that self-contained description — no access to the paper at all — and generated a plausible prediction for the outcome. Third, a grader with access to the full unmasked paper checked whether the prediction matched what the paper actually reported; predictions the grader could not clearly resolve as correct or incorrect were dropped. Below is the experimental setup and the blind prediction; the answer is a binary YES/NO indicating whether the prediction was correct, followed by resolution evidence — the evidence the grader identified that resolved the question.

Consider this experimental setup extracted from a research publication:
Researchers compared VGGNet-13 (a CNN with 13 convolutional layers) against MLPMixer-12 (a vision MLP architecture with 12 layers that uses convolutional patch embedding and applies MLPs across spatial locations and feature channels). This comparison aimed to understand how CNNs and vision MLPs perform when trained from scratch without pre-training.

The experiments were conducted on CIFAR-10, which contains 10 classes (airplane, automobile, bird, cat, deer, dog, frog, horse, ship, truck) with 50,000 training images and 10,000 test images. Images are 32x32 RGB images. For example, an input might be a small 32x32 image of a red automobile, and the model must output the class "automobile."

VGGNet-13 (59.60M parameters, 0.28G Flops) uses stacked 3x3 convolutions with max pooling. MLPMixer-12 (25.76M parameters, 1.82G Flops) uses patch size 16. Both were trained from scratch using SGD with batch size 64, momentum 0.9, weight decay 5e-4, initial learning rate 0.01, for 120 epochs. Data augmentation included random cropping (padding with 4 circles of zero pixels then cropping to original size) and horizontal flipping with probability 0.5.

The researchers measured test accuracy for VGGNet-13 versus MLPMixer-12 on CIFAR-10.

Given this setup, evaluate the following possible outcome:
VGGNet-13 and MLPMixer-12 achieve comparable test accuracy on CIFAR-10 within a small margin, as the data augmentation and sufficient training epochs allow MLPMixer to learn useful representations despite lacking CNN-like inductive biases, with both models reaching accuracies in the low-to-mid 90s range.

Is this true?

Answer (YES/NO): NO